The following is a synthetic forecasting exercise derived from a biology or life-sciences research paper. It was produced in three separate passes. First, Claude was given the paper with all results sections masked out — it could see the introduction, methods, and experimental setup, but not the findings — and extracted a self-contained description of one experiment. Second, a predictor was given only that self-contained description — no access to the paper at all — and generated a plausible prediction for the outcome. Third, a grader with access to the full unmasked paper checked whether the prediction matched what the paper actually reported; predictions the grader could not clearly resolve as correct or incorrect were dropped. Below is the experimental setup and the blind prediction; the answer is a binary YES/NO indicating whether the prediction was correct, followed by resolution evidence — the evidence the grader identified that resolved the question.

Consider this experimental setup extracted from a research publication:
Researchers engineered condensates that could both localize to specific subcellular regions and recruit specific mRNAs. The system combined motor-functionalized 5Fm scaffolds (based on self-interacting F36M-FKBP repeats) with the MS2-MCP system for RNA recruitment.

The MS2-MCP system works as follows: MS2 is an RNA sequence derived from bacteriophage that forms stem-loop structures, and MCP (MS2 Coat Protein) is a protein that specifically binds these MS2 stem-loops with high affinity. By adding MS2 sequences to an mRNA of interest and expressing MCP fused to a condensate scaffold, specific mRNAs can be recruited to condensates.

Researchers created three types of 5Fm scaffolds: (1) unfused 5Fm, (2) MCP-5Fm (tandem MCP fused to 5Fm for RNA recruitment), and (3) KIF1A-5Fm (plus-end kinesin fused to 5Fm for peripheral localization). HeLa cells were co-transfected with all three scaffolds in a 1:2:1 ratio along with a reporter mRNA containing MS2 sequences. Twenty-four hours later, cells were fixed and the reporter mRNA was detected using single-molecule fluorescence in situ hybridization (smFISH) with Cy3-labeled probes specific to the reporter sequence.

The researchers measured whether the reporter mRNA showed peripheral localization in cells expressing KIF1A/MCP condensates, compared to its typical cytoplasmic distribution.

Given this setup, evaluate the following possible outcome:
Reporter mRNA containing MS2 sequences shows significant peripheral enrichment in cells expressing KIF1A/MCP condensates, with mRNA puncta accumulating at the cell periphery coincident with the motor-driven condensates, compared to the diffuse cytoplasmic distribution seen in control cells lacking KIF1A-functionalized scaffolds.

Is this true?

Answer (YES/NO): YES